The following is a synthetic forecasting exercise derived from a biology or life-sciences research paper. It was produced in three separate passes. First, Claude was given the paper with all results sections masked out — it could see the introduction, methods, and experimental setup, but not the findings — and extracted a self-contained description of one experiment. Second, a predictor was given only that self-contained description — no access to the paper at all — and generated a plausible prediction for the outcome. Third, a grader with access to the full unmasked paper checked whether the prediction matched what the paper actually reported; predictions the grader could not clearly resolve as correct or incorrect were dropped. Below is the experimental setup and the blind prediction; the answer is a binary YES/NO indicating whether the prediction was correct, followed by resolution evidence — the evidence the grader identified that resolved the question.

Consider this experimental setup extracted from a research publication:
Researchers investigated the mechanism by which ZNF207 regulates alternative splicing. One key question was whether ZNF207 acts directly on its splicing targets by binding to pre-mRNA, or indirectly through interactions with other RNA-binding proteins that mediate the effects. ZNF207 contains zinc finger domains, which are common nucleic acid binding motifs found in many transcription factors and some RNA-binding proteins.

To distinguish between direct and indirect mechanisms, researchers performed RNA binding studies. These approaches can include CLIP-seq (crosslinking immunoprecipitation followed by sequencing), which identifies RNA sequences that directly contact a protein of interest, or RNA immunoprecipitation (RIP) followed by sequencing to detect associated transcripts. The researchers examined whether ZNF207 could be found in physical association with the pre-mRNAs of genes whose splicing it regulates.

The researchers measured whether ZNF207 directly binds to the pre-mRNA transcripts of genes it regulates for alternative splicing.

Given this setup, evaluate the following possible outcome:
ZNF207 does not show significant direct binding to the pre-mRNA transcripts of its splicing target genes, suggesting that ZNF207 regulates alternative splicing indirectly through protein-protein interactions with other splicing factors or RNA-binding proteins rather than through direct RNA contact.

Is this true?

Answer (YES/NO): NO